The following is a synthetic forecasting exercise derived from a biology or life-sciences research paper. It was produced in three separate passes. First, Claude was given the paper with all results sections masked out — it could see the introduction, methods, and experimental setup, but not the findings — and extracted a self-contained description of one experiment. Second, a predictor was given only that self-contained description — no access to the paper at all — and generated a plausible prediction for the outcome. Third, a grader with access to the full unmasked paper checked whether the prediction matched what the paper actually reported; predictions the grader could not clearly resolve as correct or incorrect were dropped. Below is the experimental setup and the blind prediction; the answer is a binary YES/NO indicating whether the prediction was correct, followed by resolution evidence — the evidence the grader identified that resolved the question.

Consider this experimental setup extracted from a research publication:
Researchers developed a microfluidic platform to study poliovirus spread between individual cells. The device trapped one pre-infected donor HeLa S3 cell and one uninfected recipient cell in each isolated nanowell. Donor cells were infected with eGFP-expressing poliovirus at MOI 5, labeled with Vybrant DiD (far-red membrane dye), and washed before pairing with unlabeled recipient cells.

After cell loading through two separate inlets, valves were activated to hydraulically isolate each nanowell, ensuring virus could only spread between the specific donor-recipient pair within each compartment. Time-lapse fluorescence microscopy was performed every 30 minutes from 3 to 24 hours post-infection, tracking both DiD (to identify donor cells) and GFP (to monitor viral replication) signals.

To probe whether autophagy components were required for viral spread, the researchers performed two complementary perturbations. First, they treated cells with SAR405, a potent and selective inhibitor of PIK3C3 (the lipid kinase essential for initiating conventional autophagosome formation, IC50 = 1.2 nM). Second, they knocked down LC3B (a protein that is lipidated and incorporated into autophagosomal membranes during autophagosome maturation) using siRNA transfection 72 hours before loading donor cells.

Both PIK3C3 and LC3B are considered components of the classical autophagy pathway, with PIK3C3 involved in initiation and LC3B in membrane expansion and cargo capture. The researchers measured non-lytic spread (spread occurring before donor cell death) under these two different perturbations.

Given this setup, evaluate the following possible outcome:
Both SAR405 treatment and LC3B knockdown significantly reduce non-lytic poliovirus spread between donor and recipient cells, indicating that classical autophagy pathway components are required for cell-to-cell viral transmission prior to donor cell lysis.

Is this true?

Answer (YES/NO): NO